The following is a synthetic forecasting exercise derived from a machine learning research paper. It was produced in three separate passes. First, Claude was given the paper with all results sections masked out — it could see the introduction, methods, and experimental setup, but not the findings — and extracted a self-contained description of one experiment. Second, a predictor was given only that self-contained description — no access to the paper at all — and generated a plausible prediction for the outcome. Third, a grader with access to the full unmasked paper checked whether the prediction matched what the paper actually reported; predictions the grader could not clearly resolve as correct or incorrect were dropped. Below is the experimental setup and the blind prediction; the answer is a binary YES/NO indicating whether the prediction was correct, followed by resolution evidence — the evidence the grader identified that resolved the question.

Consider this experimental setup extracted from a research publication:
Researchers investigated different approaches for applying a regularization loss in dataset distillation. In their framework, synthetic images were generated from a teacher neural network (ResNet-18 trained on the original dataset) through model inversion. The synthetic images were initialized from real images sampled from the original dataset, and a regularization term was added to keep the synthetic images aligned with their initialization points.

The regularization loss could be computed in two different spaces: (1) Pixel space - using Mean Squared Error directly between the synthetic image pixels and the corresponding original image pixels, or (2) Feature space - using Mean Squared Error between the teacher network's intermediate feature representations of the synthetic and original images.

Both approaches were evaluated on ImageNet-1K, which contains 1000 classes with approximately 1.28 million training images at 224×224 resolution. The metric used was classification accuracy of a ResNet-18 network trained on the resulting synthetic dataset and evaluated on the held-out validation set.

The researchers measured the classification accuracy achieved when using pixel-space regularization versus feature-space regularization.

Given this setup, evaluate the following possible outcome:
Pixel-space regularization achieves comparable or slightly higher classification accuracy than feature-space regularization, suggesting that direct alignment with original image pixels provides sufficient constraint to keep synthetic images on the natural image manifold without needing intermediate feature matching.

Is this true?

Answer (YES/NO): YES